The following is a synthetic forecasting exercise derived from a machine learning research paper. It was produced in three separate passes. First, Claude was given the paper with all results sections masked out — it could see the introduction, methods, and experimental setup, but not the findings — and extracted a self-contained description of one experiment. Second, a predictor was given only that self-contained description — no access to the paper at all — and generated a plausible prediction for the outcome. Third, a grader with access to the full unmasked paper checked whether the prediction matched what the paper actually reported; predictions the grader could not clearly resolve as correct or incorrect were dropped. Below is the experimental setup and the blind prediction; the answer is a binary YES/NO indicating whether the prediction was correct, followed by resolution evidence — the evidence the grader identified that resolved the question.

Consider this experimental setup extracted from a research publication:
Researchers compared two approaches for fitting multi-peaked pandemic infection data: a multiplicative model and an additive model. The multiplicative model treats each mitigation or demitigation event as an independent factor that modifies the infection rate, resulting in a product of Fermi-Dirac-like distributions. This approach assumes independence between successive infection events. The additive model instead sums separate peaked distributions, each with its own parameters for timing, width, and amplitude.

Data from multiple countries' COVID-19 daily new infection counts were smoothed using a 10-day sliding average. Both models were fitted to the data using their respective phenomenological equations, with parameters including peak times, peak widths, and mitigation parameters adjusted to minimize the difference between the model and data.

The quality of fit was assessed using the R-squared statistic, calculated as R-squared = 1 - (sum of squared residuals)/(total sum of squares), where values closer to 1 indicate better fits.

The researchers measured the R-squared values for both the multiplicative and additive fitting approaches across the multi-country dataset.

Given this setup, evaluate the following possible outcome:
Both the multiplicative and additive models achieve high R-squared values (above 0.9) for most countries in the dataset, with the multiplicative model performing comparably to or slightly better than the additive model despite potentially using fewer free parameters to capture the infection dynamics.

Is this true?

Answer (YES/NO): NO